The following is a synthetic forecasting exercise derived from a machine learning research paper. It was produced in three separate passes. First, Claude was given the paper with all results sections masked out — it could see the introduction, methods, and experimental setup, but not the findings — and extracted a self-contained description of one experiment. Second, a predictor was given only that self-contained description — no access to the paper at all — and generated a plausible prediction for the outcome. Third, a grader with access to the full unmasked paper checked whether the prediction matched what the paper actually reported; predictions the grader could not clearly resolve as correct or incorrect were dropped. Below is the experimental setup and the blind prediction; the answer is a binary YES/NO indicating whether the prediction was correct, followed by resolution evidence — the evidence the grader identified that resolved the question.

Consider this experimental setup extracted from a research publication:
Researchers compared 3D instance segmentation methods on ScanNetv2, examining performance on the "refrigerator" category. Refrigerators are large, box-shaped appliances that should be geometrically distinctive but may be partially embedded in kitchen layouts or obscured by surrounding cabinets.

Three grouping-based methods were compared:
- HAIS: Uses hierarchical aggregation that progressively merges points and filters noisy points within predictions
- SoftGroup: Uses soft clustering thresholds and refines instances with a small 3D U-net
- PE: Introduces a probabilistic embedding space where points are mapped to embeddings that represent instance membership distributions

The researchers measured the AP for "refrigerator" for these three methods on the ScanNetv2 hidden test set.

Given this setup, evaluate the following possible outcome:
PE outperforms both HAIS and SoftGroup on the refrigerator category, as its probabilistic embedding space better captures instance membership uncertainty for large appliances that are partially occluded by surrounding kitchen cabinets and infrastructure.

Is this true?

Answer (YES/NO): NO